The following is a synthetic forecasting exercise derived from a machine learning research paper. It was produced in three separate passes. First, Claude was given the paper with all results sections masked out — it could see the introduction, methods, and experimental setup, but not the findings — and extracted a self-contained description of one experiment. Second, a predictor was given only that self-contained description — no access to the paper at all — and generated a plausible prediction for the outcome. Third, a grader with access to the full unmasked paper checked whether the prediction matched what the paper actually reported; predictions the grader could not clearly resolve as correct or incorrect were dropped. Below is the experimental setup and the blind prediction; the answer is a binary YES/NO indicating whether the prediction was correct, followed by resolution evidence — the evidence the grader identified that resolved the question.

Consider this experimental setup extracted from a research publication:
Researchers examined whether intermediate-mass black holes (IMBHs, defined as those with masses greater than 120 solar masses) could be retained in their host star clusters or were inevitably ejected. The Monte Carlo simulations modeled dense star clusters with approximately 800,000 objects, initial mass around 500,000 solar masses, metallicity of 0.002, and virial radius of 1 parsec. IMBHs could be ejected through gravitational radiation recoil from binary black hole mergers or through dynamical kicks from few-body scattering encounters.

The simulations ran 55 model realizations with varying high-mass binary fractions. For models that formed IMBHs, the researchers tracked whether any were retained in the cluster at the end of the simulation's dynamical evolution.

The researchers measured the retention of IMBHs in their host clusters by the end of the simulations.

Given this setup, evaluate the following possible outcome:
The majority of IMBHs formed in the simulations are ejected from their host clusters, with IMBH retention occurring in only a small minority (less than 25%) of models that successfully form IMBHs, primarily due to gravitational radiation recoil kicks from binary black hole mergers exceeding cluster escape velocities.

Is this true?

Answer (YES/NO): NO